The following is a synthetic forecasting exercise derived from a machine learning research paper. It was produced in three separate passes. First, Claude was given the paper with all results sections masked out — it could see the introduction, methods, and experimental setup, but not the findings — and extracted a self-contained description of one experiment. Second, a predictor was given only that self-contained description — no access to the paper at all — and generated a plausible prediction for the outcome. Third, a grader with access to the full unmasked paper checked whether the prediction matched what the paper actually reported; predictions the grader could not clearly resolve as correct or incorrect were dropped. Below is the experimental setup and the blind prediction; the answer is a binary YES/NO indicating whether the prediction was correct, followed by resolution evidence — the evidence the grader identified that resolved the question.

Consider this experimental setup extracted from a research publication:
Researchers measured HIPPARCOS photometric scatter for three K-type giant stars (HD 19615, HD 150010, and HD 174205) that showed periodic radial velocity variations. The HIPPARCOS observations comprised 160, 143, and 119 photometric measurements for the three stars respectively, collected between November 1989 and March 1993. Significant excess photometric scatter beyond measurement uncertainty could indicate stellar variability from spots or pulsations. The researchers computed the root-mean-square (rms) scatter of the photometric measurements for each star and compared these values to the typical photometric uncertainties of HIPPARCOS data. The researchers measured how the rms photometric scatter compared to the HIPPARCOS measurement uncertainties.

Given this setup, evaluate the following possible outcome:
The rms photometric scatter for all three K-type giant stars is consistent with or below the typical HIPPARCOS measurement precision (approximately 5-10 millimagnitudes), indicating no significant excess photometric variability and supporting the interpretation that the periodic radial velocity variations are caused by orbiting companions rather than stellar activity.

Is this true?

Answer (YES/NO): YES